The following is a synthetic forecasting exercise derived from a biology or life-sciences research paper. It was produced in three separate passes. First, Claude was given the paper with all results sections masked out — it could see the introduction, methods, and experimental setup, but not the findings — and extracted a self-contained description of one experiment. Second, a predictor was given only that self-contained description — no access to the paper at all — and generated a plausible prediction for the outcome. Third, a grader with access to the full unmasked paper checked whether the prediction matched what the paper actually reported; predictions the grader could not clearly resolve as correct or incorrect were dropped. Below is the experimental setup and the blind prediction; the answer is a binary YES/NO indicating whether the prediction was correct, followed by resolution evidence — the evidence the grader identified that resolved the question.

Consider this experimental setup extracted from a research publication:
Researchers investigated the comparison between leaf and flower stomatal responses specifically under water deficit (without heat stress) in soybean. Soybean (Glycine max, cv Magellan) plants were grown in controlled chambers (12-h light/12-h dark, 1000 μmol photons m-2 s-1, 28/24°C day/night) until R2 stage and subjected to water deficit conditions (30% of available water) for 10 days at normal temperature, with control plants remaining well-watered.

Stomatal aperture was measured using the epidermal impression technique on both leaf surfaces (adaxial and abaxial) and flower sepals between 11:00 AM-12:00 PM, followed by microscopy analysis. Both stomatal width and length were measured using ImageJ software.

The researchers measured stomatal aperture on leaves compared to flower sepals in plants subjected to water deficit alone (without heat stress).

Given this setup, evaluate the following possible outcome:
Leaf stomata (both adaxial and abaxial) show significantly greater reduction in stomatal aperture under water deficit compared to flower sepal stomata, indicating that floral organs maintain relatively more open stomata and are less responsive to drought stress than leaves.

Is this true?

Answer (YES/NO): NO